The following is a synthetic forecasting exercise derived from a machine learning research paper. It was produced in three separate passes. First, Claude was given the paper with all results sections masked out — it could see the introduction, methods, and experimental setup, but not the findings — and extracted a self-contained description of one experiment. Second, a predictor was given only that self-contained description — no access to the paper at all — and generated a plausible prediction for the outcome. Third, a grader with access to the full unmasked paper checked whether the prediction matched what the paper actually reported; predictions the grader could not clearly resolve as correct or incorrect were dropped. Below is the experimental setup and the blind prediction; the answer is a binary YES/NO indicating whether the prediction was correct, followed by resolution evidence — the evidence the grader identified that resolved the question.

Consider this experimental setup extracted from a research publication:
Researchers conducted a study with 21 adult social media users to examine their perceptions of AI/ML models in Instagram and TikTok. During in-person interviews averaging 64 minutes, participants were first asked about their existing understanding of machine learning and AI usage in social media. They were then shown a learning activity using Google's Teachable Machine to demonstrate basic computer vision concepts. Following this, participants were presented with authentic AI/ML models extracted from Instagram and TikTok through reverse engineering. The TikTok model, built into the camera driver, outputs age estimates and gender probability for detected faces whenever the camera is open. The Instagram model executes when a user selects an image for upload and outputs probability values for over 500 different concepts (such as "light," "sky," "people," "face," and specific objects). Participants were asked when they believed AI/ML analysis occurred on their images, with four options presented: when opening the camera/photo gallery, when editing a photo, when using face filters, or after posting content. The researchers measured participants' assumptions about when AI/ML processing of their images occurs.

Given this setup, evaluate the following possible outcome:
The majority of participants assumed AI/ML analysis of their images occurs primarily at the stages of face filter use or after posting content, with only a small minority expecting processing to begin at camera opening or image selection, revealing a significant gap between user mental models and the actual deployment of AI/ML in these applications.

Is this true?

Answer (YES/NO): NO